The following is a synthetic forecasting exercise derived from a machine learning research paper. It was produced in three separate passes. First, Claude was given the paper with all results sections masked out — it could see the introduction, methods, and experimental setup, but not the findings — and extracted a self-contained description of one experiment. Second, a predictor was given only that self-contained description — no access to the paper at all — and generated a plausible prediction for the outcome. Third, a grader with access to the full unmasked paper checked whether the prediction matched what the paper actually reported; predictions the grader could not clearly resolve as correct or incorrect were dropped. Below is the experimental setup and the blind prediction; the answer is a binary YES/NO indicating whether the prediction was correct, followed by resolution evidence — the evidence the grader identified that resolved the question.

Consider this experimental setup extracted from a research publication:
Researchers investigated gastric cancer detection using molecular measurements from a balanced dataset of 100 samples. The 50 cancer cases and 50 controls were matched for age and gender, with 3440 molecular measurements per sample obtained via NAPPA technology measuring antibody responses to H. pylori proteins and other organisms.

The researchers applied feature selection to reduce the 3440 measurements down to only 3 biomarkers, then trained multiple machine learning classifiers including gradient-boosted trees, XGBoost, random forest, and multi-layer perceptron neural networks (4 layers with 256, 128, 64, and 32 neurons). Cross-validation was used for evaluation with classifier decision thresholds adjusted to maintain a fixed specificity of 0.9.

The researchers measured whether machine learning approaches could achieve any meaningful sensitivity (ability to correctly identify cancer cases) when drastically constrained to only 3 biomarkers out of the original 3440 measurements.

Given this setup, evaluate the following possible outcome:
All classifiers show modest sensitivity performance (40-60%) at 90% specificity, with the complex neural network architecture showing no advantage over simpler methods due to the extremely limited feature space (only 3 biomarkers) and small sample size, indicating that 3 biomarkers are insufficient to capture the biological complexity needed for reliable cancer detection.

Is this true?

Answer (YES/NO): NO